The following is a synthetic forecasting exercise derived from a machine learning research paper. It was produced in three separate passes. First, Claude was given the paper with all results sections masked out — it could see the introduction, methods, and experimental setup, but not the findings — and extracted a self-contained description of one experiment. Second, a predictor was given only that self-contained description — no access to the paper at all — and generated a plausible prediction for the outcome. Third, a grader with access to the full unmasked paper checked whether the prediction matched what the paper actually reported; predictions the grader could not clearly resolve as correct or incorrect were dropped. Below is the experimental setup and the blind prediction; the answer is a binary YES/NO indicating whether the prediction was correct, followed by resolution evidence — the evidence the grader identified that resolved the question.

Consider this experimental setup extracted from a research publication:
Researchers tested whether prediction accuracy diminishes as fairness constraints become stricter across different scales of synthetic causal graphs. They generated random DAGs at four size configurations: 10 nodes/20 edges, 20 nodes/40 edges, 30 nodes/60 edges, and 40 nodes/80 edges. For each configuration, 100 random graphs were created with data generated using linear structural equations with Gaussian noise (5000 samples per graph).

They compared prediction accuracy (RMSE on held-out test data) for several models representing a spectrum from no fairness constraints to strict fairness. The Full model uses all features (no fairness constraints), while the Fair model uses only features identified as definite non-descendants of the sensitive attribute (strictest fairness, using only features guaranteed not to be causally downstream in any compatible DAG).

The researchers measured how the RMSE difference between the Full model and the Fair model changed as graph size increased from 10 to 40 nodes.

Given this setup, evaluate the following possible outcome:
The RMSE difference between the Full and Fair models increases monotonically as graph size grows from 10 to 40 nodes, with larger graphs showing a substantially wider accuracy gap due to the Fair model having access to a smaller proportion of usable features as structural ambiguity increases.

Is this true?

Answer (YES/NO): NO